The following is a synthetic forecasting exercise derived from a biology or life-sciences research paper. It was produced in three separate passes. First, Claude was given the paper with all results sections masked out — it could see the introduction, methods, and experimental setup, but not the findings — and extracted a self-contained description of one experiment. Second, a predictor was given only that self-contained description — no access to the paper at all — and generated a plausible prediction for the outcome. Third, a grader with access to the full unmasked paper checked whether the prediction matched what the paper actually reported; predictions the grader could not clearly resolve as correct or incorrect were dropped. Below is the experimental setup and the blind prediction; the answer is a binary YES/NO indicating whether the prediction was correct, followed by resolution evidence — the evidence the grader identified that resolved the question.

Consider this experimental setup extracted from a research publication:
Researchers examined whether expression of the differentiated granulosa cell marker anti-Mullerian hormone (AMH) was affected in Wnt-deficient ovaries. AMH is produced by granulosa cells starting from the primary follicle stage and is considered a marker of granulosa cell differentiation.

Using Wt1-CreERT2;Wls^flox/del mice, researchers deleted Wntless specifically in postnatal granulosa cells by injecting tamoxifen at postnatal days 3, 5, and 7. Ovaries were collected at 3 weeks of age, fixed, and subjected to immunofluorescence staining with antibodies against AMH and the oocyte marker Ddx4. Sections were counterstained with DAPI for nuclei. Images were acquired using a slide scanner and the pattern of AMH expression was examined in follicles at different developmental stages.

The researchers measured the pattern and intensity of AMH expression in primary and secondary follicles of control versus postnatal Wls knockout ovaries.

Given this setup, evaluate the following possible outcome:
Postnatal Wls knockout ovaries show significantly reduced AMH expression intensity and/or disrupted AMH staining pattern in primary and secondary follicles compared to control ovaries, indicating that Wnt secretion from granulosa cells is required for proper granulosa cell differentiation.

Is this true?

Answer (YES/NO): YES